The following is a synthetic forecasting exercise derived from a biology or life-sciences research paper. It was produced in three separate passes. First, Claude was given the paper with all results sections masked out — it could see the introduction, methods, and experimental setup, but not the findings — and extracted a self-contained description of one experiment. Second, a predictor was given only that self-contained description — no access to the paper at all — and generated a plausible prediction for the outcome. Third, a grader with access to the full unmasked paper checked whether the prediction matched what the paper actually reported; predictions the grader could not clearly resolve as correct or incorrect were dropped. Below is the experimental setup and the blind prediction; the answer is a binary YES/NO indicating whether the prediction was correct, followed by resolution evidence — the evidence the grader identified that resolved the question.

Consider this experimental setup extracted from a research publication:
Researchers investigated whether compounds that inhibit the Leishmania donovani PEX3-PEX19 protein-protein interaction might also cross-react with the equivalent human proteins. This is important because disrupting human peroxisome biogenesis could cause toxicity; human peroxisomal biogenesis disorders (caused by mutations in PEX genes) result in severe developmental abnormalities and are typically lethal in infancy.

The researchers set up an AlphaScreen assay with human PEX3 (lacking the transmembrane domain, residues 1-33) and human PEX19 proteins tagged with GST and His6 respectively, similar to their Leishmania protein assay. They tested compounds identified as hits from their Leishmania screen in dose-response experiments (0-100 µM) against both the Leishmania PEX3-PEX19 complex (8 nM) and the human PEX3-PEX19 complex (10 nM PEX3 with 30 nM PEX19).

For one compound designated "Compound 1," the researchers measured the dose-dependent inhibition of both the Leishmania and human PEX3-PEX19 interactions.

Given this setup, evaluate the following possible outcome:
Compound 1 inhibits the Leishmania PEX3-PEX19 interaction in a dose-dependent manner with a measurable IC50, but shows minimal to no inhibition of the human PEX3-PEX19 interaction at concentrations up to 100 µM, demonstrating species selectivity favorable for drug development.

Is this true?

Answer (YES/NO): NO